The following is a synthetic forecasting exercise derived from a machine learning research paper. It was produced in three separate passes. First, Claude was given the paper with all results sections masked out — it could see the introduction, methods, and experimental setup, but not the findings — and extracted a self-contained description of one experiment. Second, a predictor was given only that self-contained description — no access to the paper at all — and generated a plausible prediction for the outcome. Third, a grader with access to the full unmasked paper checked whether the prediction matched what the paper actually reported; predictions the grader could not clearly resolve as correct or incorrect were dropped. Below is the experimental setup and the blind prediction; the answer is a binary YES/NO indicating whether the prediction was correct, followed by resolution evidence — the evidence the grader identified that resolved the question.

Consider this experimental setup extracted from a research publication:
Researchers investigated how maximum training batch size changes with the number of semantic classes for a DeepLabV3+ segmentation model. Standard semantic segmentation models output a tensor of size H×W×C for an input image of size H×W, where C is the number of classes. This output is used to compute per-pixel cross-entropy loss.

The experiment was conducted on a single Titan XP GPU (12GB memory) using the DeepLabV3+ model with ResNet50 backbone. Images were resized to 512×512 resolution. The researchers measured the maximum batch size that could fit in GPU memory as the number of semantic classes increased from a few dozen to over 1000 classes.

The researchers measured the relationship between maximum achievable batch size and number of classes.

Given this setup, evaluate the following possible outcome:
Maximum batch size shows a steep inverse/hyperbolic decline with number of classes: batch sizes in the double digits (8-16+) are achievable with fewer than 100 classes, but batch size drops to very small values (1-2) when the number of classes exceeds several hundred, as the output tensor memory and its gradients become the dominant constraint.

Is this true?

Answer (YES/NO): YES